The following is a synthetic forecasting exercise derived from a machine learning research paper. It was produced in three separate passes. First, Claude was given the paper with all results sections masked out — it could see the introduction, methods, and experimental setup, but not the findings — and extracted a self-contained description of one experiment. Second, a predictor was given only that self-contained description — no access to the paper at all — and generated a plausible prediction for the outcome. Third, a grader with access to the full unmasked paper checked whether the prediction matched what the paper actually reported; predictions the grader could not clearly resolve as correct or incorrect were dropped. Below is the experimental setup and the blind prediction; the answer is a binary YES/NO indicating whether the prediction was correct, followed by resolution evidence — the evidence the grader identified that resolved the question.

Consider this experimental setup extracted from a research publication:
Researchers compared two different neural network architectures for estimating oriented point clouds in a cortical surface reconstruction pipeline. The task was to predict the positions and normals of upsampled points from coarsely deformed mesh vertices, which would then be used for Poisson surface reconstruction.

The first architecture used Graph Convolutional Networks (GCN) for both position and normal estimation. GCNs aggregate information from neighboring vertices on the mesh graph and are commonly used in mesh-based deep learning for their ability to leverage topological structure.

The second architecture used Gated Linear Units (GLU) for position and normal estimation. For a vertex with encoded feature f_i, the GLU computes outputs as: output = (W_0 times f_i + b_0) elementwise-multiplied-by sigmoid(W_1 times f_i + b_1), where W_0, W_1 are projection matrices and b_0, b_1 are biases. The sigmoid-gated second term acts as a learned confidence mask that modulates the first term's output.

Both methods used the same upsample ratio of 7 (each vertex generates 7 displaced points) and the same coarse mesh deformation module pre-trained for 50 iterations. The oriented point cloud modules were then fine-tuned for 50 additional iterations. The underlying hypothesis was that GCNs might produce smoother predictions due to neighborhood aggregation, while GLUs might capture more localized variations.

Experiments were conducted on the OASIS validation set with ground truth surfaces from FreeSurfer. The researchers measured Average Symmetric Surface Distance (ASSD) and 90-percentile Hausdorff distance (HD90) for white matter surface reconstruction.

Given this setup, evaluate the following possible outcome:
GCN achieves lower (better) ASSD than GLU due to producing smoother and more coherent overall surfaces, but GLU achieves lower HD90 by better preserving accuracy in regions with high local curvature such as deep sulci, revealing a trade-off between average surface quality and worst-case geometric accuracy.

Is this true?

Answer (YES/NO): NO